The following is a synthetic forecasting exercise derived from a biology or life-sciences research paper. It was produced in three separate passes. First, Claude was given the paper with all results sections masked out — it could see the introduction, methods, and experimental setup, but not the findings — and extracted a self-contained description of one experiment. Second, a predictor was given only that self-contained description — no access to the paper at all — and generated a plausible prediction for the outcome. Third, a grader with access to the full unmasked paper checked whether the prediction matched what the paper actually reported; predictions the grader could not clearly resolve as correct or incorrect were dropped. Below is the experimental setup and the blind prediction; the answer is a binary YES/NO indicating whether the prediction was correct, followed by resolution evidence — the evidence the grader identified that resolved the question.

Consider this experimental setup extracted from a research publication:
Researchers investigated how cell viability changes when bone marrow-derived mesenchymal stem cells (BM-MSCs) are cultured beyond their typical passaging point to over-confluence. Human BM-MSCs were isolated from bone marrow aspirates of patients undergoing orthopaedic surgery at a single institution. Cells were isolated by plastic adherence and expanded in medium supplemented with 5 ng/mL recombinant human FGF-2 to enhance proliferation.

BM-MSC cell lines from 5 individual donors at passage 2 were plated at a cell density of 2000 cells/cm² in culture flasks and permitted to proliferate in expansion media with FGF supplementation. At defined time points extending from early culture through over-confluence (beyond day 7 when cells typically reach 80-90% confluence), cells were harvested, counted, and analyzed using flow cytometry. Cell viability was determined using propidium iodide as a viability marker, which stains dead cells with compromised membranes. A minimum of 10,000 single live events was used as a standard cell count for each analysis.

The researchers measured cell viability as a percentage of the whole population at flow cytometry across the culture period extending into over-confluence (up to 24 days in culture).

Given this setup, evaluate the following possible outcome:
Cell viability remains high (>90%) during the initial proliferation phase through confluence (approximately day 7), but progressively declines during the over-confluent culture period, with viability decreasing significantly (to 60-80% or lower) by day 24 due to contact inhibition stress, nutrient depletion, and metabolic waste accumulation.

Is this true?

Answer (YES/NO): NO